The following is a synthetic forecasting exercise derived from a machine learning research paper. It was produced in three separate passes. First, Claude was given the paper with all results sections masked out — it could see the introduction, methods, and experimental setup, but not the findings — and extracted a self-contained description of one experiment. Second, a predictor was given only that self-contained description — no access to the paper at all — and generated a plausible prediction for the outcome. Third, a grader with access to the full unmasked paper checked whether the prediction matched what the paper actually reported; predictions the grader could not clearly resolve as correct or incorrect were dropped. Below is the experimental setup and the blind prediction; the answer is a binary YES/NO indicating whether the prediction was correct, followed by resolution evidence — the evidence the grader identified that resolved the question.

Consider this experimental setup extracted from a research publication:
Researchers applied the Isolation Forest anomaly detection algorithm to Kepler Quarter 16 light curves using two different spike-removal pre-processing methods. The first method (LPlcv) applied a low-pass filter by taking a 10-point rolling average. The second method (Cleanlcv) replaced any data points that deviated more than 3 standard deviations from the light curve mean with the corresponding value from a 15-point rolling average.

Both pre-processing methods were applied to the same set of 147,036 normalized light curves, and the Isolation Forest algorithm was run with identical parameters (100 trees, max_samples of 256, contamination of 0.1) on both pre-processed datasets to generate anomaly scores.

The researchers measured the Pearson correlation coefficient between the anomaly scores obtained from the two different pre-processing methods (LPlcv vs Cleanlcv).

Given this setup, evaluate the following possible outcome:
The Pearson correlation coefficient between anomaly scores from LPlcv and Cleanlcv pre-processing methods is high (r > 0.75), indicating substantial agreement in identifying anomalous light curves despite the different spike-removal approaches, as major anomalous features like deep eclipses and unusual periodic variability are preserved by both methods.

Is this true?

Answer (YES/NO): YES